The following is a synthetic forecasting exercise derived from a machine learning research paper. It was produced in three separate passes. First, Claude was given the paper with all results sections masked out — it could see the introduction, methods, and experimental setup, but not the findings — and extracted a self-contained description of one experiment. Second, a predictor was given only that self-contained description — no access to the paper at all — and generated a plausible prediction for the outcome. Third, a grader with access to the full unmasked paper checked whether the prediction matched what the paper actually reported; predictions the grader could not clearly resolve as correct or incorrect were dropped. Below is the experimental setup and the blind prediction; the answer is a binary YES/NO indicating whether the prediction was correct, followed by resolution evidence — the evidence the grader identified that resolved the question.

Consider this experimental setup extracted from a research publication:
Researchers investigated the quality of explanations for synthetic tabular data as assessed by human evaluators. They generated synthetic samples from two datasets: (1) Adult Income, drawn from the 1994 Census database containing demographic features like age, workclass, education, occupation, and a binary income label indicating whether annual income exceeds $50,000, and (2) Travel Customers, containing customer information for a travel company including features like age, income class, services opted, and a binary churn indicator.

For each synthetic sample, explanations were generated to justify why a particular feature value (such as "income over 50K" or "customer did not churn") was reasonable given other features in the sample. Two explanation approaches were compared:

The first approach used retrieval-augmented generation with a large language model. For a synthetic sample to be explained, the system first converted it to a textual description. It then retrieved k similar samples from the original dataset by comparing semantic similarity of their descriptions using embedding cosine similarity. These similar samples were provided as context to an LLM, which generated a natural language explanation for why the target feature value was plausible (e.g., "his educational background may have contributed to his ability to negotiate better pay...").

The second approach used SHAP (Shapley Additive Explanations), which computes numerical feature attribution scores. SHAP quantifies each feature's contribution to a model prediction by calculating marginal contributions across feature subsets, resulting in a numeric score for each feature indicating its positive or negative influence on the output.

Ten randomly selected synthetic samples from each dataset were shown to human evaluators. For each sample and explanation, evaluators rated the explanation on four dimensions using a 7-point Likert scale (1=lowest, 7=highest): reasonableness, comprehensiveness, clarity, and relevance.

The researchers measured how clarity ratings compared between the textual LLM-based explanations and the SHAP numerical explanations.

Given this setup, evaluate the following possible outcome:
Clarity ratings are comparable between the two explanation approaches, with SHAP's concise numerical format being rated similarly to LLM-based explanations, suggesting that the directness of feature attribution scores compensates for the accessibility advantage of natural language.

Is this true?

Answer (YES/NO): NO